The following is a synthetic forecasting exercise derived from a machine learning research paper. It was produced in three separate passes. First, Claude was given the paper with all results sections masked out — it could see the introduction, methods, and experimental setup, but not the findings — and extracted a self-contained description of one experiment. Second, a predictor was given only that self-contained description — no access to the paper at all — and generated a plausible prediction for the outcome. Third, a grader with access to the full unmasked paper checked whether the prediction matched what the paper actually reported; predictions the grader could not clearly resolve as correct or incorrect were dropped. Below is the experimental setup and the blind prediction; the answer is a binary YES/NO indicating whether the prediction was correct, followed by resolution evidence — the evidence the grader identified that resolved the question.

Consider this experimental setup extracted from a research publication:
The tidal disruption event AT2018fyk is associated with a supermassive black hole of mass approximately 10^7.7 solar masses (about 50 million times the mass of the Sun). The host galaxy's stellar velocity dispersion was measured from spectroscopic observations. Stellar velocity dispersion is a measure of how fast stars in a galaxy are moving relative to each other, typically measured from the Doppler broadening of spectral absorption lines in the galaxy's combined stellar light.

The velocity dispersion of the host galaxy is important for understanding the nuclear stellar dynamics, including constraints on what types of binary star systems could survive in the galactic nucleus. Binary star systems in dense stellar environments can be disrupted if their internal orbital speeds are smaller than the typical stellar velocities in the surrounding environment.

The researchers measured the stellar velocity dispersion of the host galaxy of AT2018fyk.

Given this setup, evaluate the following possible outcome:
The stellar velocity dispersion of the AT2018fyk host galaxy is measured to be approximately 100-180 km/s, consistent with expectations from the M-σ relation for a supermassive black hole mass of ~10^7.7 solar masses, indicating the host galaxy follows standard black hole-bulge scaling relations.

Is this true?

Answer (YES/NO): YES